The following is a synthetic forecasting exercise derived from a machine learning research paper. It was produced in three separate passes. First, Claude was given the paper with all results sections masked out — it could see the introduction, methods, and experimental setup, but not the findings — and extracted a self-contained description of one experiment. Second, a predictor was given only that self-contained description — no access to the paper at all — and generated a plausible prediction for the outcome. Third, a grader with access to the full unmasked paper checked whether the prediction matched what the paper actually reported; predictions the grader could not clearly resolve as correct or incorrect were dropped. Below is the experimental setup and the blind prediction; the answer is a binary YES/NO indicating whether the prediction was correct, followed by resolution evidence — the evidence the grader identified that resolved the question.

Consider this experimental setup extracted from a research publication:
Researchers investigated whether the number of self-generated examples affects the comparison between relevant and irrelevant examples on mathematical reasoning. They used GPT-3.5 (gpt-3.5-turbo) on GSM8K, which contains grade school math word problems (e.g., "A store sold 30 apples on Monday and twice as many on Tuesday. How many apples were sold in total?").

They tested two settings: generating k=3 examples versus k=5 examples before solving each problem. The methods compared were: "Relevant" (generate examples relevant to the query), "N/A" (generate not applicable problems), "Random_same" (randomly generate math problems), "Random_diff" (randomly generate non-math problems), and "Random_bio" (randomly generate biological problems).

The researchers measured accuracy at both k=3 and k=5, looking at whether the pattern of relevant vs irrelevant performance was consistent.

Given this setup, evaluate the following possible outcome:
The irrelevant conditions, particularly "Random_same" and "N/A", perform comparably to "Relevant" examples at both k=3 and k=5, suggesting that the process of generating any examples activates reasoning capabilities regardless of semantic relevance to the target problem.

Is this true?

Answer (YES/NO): NO